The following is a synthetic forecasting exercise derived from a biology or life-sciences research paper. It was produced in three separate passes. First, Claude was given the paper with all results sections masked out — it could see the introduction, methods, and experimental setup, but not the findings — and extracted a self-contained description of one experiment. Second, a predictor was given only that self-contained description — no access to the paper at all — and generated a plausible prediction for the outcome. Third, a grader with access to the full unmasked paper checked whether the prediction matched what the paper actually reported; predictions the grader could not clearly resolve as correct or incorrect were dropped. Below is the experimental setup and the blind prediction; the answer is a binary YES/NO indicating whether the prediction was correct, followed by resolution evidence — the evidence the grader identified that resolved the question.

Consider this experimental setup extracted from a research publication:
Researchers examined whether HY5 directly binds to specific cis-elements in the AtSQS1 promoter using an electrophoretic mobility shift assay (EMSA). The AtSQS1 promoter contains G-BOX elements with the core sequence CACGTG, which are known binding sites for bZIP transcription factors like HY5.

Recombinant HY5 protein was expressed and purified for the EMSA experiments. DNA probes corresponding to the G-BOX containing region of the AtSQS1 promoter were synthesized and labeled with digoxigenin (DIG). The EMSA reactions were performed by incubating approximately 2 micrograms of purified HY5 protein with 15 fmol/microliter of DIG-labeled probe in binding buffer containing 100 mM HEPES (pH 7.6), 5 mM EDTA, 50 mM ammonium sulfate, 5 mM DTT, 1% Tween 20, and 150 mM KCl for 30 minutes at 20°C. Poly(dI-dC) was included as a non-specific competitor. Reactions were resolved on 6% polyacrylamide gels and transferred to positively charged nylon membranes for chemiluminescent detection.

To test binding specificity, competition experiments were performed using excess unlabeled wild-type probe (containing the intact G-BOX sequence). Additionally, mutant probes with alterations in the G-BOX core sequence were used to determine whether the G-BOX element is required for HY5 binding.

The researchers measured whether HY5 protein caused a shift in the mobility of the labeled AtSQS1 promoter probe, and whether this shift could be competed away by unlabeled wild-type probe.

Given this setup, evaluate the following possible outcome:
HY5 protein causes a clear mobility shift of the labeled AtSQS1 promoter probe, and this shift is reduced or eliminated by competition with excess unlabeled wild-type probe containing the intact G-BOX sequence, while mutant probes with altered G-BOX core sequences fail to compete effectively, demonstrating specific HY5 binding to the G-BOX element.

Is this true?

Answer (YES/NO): YES